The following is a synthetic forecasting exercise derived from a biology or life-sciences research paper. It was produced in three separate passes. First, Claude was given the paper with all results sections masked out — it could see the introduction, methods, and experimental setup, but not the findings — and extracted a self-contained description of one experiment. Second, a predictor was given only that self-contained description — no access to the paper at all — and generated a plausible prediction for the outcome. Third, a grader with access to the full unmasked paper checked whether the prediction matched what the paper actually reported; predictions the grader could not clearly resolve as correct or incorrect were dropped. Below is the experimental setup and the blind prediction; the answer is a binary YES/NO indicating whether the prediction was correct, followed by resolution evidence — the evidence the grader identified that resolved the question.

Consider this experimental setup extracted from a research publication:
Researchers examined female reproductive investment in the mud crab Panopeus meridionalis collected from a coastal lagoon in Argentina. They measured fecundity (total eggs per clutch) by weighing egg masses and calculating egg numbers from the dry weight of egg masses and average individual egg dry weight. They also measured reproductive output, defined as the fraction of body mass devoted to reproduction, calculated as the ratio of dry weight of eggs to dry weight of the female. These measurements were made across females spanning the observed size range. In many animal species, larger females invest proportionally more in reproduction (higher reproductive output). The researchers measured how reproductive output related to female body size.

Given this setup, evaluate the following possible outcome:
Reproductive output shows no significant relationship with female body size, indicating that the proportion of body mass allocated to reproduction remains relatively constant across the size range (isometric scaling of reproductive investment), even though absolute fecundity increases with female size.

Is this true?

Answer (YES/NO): YES